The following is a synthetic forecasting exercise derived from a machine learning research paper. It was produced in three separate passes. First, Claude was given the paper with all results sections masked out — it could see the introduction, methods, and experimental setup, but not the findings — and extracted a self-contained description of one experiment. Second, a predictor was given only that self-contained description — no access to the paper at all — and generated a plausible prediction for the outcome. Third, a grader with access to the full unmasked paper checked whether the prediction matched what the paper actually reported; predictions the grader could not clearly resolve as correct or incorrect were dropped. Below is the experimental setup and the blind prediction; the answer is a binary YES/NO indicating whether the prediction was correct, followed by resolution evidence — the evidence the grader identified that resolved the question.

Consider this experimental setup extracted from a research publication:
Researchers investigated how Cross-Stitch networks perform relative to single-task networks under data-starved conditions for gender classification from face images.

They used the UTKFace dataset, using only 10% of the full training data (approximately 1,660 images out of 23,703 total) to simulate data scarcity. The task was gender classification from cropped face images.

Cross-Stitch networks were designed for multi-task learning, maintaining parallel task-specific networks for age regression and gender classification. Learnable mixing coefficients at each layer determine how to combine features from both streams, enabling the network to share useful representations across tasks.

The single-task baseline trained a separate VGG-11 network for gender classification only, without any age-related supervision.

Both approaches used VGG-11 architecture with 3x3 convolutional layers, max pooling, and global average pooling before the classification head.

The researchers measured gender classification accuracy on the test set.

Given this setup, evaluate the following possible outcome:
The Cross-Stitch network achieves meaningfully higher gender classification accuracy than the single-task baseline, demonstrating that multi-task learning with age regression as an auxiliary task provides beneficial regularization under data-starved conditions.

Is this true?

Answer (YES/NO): NO